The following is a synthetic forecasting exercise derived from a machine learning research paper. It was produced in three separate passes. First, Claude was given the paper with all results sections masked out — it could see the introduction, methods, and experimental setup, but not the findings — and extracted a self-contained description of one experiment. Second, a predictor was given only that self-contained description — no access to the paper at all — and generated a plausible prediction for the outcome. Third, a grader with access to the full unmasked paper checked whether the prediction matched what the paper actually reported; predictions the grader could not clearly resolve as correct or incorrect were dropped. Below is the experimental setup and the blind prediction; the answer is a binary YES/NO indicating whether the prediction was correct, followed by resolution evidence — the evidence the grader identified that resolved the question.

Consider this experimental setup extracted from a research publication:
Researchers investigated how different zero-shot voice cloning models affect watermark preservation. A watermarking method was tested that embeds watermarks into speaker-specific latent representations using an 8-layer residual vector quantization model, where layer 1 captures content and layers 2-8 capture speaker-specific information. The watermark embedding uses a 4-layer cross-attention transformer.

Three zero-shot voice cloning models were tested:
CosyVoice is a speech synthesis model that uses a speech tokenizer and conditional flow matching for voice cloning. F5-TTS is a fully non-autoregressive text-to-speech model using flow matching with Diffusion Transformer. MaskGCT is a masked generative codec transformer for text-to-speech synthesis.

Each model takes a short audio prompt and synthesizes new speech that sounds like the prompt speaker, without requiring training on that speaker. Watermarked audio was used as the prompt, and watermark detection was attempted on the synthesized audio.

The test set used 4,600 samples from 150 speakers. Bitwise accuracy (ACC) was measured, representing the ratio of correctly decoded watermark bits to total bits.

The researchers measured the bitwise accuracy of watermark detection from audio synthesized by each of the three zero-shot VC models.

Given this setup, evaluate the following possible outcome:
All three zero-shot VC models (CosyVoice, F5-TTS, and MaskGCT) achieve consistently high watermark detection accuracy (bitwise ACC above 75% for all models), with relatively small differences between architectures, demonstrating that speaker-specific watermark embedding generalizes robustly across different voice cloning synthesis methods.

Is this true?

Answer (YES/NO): YES